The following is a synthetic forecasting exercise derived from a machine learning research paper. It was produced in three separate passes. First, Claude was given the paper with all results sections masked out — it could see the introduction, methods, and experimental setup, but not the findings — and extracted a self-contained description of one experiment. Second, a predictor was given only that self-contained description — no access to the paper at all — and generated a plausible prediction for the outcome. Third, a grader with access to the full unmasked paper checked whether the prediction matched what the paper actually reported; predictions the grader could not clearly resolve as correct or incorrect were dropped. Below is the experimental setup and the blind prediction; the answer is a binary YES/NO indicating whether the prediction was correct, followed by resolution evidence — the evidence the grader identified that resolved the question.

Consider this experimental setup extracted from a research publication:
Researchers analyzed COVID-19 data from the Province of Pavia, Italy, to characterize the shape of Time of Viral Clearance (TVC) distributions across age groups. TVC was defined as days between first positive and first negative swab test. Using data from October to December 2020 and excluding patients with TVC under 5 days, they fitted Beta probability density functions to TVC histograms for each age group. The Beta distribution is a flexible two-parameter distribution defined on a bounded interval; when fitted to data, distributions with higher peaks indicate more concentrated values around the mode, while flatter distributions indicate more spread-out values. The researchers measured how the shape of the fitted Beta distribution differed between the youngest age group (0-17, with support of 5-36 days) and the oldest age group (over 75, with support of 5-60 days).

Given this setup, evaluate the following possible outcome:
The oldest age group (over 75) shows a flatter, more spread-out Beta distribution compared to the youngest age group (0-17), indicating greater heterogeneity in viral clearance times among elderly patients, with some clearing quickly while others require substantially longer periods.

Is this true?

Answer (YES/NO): YES